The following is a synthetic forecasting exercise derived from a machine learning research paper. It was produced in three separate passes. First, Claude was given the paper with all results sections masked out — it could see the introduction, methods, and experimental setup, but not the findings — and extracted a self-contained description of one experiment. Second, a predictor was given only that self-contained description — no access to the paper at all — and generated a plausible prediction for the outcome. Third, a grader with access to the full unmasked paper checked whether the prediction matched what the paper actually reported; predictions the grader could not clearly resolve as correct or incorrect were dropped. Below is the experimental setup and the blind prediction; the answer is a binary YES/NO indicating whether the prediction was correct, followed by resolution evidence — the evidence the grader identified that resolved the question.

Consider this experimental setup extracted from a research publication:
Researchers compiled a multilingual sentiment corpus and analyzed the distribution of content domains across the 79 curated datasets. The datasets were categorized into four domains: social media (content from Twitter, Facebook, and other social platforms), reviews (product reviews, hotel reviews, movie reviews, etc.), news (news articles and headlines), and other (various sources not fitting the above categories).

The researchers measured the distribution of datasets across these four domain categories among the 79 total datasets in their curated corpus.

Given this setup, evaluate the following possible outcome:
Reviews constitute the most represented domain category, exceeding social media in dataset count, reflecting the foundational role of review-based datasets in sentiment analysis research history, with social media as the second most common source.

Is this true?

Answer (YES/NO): NO